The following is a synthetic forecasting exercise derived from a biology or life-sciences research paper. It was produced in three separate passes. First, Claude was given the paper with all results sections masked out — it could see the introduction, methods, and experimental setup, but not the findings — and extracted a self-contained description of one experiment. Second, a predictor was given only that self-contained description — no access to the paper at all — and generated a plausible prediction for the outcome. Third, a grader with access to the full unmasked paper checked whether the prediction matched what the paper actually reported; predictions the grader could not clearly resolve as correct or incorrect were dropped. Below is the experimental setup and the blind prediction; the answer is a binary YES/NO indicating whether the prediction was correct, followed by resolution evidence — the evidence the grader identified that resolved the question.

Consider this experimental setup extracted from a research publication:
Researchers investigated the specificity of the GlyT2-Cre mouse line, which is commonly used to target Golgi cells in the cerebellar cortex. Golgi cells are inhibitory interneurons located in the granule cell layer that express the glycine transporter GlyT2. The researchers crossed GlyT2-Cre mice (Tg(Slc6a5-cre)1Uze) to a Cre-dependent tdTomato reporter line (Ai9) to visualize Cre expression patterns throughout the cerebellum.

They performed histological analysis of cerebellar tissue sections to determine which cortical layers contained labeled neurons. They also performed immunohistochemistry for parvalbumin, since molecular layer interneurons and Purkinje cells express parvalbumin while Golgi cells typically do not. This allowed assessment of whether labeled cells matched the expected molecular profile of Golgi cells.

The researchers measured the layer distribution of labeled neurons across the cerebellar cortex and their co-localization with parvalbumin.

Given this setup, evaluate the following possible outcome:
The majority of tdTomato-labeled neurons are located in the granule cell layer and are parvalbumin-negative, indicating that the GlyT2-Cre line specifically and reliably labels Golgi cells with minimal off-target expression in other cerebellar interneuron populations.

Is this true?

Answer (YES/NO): NO